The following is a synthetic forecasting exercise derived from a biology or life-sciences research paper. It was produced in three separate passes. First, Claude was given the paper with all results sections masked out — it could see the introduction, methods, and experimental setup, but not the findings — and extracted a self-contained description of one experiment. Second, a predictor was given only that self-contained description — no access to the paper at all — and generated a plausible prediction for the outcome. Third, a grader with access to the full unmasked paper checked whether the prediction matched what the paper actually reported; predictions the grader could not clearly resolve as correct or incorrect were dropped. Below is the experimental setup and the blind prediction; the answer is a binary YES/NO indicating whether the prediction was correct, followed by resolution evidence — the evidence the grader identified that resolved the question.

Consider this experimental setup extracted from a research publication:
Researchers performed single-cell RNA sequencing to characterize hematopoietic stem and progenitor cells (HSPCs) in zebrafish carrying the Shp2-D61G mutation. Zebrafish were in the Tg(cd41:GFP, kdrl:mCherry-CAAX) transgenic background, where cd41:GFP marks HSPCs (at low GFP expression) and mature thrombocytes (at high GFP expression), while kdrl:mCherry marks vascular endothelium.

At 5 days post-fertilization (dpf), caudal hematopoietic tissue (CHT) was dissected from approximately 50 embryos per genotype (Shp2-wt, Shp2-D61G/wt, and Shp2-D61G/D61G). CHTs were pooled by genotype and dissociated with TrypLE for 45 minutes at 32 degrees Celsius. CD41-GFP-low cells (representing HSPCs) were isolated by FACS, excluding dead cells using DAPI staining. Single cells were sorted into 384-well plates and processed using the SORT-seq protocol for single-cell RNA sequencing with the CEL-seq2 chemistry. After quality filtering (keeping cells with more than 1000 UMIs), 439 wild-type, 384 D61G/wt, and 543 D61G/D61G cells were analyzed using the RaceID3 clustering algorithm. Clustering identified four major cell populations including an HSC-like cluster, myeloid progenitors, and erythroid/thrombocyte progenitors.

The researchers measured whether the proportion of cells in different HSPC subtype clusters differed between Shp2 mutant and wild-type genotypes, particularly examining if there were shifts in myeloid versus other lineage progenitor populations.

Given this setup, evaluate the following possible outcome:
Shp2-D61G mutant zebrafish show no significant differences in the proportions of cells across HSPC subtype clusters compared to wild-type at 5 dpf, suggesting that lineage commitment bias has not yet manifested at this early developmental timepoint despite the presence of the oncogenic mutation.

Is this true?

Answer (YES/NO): NO